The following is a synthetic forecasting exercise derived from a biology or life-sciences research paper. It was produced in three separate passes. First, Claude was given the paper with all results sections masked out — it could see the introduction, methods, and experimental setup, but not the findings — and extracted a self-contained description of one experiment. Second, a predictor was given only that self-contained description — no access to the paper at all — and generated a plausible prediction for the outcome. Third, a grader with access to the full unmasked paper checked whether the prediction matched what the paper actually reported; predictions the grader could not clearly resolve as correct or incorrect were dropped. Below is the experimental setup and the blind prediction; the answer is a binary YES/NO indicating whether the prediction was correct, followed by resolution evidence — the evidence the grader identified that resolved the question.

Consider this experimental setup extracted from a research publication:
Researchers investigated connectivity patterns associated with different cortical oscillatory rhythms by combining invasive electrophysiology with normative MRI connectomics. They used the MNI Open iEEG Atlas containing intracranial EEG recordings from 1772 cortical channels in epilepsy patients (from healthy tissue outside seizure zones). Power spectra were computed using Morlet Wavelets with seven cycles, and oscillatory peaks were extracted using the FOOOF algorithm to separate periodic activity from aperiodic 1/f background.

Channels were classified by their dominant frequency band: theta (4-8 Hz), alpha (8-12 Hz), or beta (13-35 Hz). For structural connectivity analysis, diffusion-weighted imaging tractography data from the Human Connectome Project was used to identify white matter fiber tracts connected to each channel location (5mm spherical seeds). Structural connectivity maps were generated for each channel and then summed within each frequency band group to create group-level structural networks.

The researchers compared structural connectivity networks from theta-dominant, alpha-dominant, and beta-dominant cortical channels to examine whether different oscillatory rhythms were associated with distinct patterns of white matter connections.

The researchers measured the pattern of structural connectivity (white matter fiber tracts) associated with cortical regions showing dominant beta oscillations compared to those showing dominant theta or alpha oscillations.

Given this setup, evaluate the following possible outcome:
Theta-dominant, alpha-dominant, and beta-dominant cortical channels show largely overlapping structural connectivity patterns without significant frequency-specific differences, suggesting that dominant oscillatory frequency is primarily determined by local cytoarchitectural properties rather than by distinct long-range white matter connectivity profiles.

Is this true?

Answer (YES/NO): NO